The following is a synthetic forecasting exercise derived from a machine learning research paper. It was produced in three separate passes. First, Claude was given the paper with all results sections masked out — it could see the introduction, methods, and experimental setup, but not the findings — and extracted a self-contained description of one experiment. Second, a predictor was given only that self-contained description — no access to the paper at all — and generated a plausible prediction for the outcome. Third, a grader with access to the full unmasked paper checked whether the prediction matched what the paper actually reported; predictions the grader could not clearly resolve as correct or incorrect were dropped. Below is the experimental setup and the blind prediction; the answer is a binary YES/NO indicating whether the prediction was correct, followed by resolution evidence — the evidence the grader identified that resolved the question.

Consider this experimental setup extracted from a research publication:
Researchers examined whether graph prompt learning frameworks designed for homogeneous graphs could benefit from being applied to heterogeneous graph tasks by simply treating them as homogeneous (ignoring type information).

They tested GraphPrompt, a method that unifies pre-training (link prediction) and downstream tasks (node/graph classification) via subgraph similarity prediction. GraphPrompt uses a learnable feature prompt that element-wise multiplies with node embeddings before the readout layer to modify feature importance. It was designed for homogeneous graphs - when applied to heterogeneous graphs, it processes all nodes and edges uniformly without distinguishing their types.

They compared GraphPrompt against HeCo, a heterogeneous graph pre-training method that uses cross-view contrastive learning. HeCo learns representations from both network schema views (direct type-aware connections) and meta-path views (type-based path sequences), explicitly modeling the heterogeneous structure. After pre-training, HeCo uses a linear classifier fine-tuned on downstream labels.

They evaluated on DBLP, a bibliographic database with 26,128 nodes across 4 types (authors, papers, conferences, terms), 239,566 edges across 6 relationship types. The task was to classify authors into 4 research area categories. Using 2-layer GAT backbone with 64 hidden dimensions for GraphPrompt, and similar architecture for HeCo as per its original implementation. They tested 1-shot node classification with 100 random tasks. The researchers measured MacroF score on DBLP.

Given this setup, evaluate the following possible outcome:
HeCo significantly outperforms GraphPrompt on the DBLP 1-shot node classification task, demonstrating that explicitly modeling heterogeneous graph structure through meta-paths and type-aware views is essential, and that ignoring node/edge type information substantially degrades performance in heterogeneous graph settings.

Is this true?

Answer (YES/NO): NO